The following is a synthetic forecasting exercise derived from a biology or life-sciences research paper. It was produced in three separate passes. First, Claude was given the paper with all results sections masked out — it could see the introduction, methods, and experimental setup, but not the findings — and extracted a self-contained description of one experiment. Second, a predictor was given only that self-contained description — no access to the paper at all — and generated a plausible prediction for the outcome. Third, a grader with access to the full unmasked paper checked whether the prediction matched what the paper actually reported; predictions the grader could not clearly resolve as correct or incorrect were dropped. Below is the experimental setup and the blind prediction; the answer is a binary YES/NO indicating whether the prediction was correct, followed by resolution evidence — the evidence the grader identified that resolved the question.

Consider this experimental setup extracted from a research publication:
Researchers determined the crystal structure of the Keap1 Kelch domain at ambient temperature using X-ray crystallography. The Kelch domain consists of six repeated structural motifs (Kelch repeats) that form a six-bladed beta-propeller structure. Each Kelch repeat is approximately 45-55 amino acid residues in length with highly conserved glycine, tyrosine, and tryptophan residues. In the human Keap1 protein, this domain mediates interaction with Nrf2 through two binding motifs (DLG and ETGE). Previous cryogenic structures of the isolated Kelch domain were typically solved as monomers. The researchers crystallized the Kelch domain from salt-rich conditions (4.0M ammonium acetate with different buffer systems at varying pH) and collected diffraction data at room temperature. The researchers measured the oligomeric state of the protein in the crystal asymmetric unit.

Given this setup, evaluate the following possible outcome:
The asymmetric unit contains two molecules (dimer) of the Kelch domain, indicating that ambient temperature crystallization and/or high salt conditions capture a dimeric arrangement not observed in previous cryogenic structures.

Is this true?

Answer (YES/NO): NO